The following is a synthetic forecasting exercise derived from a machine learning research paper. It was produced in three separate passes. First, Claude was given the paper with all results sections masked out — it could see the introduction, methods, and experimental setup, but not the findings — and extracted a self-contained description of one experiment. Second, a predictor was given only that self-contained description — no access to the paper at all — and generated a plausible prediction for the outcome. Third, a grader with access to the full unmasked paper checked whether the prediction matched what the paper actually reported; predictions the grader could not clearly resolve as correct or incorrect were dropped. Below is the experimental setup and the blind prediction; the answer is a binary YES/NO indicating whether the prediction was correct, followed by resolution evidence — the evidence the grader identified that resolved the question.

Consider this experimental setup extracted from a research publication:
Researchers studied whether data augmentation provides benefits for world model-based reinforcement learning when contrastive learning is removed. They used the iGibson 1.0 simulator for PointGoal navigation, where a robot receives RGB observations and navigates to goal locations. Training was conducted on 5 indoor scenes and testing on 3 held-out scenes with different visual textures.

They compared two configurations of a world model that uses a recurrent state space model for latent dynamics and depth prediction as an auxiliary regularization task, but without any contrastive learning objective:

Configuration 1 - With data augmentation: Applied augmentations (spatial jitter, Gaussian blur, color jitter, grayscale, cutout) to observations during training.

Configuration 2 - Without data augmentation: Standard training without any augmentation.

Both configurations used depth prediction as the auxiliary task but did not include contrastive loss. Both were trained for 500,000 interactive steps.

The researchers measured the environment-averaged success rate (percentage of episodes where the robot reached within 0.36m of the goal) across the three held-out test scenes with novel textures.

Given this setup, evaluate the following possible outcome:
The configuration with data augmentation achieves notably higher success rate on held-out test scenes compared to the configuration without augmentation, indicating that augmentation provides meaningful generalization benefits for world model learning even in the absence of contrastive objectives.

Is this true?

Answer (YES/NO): YES